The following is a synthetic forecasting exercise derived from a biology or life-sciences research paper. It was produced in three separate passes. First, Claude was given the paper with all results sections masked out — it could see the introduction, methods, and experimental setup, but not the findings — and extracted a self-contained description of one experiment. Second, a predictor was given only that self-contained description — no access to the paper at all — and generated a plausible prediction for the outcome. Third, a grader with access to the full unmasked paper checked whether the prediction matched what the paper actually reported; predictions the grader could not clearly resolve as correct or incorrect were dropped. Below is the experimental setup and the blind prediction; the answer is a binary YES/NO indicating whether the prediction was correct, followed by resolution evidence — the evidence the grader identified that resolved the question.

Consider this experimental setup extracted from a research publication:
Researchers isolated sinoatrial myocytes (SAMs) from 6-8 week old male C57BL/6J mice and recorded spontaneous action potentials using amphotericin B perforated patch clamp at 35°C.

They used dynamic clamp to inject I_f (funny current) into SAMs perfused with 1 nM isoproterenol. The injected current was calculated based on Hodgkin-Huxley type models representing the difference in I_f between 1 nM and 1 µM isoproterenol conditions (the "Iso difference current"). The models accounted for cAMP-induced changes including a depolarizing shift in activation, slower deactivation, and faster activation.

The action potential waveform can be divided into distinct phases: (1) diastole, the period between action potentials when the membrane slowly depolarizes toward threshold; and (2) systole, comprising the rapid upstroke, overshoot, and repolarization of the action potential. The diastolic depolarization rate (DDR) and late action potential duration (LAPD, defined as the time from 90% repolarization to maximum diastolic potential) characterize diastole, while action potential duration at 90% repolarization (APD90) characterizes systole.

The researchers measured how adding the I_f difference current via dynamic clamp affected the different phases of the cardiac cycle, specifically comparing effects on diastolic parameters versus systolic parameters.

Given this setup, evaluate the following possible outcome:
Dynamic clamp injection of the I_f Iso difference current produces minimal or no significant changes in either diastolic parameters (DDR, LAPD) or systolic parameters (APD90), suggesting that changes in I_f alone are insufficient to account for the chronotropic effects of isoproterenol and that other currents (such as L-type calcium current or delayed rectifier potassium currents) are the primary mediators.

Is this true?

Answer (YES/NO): NO